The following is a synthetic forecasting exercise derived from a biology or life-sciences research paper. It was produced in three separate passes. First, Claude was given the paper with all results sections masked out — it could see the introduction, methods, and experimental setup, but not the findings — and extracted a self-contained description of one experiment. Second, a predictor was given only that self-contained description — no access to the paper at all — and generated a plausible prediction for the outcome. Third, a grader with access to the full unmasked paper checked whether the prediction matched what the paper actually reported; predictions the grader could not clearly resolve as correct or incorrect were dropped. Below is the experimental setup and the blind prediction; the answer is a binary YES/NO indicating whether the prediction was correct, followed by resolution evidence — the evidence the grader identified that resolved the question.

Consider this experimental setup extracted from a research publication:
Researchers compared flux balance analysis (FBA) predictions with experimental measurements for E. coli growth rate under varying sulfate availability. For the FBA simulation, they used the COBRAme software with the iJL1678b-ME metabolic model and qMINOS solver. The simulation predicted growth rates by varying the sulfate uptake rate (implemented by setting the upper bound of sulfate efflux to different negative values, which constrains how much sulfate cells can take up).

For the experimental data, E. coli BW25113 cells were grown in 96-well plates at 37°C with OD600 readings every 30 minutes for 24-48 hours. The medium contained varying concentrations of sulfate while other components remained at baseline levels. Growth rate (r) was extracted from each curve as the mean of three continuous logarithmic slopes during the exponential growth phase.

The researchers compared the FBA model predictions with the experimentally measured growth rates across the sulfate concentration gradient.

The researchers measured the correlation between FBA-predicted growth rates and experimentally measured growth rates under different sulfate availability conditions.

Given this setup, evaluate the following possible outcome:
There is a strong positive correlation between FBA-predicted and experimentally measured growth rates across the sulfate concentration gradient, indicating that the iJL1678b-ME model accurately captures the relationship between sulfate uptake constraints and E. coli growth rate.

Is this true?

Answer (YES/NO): NO